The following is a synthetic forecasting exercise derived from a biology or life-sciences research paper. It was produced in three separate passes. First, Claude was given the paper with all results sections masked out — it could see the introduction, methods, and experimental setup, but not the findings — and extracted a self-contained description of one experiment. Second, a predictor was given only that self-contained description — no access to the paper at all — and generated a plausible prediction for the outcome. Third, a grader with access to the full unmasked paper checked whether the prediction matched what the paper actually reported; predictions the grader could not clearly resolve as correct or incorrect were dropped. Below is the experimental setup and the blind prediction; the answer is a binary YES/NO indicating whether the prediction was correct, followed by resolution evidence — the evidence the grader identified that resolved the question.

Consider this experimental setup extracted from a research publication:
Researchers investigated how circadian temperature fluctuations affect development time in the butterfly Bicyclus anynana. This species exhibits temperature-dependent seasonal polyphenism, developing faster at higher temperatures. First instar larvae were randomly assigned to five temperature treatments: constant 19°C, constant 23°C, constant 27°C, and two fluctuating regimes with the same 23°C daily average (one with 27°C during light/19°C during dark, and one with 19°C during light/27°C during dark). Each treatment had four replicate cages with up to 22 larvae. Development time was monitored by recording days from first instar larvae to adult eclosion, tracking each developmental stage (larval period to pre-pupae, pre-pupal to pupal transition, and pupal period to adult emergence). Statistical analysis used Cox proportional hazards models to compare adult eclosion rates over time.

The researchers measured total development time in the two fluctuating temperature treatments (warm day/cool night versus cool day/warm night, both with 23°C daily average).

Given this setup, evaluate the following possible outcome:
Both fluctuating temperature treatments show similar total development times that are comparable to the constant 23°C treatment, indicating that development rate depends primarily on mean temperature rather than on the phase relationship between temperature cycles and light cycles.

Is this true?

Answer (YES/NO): NO